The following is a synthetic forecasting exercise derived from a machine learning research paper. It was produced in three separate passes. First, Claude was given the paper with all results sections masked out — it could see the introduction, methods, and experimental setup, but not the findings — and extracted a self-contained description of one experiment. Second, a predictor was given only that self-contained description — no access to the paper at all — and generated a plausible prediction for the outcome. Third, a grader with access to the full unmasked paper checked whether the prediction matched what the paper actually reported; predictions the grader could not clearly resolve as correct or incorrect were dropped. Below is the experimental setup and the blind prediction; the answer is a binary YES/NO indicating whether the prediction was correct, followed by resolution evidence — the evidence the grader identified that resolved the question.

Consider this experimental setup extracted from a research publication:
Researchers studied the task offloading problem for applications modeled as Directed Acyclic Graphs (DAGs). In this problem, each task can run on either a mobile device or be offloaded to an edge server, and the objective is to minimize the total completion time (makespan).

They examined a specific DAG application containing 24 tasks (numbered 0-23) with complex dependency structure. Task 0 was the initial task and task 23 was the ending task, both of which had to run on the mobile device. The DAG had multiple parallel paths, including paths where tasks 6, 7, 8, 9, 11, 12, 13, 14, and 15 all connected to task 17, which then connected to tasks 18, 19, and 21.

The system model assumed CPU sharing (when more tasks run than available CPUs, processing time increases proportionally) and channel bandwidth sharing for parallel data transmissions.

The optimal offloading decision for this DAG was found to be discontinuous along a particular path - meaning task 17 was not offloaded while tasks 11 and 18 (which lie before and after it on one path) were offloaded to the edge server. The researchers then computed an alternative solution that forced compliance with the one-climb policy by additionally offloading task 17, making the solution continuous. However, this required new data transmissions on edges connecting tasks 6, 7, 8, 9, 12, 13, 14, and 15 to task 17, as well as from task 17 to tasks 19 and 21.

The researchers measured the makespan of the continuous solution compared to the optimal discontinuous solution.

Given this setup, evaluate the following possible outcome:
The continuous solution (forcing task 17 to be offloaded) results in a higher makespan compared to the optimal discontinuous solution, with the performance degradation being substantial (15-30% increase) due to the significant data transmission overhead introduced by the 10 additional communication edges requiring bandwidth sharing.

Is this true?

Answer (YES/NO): NO